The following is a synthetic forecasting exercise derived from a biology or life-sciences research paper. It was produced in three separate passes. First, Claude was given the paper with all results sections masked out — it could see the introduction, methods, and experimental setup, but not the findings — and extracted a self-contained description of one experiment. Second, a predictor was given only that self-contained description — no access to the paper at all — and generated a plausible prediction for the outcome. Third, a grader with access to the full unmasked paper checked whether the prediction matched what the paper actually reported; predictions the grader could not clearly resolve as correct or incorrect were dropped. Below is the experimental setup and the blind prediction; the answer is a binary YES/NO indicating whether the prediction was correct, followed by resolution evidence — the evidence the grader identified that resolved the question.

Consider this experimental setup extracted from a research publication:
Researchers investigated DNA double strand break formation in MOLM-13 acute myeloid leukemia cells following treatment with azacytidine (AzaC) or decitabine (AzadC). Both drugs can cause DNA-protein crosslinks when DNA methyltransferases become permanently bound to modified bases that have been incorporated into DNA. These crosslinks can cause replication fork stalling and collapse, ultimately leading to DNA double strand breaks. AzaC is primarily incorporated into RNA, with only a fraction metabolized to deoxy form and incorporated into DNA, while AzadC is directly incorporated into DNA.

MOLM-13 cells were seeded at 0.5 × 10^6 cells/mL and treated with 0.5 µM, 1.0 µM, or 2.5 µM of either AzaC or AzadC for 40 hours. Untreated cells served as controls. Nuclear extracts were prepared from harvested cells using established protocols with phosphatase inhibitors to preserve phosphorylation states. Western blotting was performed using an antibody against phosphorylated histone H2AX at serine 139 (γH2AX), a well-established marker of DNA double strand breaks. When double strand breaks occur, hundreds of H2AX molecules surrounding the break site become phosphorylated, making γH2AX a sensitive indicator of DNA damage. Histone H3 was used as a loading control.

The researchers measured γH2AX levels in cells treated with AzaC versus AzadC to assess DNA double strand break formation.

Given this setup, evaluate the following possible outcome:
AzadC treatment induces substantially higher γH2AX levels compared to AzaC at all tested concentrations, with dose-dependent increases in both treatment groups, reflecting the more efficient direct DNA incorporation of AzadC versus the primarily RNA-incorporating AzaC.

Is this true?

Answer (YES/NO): YES